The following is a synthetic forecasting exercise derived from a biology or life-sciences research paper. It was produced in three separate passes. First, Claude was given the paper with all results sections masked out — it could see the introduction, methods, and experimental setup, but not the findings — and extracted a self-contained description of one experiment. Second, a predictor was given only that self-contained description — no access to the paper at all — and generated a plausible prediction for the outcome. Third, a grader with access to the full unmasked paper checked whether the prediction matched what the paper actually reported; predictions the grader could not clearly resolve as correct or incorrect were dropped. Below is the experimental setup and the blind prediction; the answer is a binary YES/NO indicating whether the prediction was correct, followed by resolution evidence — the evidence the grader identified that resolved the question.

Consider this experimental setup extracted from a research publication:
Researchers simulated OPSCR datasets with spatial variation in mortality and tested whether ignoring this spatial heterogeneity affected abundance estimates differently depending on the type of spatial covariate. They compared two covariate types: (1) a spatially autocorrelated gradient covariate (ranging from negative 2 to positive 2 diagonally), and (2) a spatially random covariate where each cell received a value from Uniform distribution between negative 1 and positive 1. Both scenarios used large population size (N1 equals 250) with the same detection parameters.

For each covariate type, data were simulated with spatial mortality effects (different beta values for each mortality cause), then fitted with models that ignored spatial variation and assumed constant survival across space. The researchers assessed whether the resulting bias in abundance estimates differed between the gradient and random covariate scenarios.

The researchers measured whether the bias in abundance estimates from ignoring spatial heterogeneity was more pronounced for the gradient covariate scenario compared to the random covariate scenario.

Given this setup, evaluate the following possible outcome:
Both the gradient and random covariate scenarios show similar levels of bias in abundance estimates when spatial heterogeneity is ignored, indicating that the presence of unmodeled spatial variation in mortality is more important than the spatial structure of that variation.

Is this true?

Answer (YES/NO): NO